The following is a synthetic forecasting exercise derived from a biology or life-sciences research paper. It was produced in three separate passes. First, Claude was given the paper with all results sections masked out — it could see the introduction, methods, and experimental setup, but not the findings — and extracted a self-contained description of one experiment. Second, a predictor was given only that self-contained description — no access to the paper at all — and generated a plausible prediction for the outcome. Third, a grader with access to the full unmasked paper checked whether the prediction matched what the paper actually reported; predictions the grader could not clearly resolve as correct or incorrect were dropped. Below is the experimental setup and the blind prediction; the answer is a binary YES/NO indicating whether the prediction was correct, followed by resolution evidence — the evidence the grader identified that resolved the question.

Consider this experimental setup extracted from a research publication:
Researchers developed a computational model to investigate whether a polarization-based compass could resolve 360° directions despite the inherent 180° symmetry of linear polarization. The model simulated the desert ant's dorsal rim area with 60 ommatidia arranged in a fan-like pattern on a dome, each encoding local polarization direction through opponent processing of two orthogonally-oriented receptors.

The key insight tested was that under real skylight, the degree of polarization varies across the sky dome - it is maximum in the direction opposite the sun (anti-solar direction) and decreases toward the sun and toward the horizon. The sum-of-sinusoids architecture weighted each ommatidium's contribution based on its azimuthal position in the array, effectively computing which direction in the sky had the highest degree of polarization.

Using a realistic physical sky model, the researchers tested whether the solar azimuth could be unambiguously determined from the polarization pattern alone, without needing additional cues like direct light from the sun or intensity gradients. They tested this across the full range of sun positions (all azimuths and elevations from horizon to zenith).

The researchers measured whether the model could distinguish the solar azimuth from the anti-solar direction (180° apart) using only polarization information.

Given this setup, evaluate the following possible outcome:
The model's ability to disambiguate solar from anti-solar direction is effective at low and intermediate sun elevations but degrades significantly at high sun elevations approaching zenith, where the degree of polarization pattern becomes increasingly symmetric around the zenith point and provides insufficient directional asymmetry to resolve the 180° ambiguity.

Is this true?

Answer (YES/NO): NO